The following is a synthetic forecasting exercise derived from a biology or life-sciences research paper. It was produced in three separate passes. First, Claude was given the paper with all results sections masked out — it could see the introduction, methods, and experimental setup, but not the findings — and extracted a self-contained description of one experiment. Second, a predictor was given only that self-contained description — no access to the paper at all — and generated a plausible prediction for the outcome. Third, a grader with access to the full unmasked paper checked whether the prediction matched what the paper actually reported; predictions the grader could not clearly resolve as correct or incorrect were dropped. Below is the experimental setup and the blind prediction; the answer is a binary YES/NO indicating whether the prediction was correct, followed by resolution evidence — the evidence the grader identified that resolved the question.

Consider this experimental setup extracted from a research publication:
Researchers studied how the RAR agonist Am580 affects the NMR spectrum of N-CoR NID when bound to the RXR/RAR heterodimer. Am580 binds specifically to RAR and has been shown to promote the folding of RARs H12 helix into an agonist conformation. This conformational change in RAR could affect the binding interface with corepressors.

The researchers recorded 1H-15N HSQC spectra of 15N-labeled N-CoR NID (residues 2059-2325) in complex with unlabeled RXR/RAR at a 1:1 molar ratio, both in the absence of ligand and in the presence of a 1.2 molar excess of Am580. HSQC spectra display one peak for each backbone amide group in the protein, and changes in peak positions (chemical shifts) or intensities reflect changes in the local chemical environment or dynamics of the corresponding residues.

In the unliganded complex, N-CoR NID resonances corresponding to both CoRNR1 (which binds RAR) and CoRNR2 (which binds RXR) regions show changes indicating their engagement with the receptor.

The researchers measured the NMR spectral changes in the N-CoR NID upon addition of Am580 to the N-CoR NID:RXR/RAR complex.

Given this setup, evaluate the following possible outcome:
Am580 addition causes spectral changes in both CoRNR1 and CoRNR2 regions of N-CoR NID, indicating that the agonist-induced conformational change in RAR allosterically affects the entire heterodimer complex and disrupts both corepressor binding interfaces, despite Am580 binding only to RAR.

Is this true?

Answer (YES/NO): YES